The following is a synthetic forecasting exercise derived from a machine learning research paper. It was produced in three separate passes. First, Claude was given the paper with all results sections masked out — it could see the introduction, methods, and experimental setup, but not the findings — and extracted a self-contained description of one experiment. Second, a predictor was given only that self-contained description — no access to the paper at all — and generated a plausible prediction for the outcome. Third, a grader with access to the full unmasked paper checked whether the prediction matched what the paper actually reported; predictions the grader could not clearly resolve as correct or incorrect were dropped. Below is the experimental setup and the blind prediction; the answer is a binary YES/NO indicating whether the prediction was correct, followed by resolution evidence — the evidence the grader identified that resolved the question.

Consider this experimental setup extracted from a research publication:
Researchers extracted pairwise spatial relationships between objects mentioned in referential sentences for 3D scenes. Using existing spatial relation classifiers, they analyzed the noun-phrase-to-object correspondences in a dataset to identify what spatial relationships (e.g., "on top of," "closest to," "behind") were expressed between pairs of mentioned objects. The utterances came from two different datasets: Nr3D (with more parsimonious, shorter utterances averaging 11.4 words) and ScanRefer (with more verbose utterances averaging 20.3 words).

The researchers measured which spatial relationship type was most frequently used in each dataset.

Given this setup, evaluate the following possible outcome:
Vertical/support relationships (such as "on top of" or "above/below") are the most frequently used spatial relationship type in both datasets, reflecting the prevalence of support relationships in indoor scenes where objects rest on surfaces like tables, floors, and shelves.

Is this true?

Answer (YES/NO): NO